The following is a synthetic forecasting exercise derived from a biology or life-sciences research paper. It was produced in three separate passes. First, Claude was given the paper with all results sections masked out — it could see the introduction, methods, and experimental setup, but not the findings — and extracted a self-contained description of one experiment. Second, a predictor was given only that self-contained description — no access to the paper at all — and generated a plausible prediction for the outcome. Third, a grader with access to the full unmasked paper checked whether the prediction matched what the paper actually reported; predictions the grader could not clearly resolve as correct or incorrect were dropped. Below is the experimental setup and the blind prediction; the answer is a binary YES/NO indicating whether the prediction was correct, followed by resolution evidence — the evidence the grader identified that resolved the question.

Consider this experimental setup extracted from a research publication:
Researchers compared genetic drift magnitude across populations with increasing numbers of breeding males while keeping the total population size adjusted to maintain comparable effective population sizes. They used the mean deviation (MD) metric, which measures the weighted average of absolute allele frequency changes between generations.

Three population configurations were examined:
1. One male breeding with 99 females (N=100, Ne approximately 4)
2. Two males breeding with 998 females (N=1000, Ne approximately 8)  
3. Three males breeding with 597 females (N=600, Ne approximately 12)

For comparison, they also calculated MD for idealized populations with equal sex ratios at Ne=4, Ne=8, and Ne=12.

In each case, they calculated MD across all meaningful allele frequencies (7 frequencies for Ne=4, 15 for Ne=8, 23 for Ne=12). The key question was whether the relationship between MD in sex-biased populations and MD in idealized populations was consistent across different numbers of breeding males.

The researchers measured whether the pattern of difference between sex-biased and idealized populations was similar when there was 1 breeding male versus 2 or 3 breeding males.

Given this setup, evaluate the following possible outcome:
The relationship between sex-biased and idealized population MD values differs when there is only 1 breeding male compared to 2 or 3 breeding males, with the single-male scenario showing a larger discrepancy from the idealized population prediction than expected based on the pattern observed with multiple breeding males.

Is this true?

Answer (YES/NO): NO